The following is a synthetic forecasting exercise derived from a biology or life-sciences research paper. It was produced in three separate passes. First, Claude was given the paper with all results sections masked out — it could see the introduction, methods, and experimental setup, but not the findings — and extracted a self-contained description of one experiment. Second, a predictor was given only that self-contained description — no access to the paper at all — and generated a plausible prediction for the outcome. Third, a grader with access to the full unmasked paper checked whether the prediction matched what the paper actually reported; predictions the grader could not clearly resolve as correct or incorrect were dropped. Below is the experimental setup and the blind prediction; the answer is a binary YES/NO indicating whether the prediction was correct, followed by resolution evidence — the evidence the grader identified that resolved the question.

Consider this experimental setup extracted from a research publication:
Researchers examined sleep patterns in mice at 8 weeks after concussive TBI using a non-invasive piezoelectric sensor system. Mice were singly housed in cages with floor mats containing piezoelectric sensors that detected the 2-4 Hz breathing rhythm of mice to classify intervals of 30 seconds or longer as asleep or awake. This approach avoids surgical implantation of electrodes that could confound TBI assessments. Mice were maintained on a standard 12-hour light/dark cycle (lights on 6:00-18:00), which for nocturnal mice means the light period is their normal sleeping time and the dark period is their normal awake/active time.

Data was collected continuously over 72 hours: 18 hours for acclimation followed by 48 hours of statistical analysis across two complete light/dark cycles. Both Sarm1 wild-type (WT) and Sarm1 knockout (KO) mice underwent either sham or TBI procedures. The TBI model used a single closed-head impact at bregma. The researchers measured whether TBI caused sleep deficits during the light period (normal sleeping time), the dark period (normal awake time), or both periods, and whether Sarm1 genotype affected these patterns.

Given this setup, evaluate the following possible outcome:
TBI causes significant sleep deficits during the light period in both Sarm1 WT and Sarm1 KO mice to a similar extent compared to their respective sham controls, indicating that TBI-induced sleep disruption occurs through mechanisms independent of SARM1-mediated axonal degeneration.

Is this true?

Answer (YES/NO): NO